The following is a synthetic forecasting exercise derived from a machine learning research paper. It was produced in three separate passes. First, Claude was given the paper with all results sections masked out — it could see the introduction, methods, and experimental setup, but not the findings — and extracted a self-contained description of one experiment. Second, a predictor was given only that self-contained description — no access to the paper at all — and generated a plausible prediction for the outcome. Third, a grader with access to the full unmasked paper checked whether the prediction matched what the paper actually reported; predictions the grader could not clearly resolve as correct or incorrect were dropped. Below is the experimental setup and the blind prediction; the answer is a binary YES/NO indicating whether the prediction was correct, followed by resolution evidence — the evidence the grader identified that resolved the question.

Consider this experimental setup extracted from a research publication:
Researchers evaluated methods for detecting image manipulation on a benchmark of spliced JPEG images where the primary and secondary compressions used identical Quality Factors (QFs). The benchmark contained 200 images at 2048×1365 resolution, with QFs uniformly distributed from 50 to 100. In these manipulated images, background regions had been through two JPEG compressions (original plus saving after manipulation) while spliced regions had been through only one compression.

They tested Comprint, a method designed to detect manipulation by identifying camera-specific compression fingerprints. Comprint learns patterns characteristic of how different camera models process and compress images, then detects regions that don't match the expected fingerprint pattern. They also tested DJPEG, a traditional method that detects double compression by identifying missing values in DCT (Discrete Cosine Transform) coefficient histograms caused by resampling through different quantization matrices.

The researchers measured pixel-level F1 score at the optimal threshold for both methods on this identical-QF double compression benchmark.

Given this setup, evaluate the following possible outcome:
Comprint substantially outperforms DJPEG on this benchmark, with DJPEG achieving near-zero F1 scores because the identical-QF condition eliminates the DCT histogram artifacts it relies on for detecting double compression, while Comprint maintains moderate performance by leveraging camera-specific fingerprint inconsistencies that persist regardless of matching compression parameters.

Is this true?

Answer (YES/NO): NO